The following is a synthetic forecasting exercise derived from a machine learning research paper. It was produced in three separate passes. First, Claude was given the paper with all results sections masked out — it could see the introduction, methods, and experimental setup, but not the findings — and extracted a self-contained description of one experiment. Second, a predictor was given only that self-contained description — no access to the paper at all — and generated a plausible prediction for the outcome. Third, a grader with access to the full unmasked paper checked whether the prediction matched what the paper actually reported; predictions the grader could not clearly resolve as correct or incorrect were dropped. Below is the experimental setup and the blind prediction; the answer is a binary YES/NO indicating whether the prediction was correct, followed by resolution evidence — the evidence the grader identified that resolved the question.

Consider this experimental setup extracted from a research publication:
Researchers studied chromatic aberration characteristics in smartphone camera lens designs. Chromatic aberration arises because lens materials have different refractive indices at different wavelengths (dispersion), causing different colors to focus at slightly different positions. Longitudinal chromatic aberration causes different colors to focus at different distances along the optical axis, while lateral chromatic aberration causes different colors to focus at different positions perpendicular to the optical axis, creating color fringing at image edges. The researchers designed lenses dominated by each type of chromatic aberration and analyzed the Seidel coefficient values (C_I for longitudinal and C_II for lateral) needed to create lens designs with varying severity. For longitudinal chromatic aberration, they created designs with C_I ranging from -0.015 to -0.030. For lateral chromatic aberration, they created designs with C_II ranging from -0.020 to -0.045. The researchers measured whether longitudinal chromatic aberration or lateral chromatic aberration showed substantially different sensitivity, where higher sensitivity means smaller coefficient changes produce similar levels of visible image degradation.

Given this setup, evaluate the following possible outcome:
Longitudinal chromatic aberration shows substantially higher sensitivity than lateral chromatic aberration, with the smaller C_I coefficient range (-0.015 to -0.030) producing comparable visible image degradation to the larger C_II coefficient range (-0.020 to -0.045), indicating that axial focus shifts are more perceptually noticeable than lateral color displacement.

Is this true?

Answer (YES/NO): YES